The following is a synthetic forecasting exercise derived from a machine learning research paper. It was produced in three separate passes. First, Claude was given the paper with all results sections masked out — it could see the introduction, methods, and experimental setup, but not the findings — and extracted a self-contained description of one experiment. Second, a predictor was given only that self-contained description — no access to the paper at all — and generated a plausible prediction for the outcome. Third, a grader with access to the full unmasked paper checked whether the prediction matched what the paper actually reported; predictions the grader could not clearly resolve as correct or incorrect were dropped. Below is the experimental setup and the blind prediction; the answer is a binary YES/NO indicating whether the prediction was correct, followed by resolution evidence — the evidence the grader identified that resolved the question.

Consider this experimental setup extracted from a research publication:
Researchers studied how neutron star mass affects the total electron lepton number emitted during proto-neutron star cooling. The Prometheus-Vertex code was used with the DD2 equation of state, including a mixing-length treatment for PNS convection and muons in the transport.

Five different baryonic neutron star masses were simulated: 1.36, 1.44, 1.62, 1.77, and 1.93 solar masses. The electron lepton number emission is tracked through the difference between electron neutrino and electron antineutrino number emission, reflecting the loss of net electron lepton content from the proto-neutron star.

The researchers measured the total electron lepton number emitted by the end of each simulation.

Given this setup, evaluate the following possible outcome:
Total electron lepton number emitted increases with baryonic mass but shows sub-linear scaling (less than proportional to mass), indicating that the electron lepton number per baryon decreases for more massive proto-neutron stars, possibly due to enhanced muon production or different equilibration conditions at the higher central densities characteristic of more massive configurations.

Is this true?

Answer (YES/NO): NO